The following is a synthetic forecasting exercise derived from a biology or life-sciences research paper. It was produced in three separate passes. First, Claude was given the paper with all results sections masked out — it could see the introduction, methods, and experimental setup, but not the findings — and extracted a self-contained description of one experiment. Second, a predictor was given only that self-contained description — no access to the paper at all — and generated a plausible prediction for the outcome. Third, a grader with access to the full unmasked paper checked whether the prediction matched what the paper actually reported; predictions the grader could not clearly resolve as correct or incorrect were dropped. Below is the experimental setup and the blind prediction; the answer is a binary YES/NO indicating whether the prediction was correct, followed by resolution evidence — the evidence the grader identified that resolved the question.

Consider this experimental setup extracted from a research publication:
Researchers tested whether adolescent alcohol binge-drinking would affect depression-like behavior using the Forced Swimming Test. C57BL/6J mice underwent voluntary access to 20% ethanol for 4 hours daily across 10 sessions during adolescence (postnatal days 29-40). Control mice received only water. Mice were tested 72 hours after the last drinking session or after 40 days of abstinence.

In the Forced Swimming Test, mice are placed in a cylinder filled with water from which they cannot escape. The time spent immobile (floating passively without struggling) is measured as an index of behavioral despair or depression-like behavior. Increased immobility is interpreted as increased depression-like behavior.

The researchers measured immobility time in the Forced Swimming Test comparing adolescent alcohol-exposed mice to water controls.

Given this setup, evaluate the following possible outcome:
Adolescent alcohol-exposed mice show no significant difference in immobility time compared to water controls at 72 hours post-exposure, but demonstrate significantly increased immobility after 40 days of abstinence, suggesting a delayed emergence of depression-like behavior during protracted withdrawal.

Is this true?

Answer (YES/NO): YES